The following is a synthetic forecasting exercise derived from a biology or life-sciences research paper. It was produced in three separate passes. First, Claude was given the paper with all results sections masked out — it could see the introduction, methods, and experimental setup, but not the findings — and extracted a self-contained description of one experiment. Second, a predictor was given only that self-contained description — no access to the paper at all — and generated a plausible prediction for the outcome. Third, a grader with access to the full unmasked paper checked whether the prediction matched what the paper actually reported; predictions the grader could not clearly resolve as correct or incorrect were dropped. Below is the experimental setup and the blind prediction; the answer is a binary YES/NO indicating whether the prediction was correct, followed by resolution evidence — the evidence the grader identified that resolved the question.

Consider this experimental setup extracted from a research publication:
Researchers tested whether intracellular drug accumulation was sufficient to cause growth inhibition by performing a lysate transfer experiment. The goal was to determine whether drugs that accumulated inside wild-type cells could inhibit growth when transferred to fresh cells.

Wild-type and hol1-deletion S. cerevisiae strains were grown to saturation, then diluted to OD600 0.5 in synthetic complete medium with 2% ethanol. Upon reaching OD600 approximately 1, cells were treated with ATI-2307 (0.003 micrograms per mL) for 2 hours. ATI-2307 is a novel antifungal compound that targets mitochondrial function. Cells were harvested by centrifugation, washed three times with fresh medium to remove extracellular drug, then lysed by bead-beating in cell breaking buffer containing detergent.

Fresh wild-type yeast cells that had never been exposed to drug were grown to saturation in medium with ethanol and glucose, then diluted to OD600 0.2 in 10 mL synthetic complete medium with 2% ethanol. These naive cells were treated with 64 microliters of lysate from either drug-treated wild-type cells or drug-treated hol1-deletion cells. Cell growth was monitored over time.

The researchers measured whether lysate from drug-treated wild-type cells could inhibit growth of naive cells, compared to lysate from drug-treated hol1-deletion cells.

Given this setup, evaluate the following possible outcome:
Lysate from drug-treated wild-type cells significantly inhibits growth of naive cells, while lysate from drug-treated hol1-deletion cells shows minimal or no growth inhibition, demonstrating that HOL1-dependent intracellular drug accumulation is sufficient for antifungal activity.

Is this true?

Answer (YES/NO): YES